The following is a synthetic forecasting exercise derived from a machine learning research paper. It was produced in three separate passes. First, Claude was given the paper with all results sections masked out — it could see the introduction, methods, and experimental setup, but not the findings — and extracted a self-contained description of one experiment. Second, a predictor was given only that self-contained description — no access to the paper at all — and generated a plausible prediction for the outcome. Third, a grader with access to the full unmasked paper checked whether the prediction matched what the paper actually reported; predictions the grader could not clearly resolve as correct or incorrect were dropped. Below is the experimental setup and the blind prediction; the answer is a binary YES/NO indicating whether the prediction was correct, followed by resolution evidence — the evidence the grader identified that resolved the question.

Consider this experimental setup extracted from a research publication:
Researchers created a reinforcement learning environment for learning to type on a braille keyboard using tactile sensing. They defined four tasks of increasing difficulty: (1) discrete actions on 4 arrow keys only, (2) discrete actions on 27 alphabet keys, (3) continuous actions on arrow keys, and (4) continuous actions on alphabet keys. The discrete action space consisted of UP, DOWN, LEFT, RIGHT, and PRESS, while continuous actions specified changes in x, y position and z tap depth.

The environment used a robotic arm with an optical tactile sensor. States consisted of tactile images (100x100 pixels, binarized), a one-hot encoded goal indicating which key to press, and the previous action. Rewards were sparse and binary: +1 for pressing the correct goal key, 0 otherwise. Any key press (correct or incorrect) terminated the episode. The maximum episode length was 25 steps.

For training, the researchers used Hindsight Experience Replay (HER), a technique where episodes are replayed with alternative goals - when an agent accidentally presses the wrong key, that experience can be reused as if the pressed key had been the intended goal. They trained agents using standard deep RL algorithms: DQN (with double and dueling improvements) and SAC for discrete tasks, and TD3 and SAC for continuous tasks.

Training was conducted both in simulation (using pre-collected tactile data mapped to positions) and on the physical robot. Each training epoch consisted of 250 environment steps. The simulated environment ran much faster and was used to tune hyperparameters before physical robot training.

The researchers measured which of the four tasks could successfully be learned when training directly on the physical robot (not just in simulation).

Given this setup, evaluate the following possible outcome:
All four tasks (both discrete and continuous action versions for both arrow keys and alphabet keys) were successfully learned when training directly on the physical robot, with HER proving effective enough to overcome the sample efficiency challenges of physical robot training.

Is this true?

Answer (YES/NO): NO